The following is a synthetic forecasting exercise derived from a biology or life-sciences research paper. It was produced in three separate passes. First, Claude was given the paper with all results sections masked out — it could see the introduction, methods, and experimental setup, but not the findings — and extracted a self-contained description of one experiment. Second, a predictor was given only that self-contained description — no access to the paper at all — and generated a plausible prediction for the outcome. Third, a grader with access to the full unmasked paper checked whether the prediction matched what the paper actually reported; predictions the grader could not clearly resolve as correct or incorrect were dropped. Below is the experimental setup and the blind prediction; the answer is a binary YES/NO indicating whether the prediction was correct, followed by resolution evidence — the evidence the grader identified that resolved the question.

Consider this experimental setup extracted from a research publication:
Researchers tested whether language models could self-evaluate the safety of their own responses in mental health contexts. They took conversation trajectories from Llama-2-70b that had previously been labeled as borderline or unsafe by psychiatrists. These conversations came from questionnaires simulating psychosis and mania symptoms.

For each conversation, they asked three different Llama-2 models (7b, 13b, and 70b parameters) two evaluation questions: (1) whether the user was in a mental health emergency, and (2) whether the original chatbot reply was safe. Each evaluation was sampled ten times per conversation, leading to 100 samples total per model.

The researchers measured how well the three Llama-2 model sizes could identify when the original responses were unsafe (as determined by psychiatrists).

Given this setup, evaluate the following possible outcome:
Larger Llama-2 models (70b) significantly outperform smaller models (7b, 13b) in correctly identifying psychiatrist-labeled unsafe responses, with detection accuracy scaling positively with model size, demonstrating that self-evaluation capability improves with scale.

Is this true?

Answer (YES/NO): NO